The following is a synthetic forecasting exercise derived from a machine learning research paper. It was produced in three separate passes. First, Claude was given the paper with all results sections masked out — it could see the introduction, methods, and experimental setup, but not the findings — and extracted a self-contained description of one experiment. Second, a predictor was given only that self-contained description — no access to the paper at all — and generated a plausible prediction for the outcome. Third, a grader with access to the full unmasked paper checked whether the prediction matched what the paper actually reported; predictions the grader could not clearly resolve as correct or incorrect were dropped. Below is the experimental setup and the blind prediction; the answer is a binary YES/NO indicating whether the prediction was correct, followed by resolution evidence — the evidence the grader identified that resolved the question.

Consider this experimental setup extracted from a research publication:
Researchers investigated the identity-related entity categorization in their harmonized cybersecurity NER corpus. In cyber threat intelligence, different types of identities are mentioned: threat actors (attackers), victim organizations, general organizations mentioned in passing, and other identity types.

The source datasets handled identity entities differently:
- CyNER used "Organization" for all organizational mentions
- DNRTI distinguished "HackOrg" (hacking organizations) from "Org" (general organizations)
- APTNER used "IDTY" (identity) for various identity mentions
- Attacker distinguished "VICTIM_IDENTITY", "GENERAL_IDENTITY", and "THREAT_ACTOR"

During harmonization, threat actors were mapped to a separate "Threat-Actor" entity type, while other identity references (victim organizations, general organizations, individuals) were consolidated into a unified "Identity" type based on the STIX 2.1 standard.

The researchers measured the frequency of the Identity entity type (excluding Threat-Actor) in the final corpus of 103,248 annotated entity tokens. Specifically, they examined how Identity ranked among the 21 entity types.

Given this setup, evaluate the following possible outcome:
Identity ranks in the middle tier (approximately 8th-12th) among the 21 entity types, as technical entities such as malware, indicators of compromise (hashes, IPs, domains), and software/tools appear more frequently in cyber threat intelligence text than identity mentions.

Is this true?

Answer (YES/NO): NO